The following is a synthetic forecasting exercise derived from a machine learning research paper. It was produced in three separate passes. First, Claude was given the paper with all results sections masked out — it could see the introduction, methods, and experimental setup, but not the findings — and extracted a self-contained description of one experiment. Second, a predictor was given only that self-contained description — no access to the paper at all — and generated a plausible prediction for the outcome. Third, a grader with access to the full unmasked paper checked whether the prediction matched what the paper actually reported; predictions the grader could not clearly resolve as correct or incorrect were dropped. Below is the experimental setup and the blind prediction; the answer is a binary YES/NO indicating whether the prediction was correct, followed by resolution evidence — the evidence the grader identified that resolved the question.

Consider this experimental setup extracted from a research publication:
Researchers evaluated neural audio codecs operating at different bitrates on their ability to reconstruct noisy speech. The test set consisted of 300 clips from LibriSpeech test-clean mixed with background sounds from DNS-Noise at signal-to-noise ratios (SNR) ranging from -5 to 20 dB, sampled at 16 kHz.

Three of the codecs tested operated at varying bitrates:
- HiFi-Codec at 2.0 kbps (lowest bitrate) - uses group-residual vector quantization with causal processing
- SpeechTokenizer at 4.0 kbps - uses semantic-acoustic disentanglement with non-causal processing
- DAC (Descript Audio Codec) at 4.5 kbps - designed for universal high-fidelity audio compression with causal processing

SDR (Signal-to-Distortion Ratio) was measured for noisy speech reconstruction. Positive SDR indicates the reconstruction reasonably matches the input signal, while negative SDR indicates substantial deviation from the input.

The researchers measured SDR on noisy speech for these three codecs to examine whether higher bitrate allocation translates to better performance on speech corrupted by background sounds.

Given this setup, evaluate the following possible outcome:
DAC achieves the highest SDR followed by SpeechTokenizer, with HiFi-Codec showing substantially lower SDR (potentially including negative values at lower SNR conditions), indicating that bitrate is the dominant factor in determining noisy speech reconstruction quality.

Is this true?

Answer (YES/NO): NO